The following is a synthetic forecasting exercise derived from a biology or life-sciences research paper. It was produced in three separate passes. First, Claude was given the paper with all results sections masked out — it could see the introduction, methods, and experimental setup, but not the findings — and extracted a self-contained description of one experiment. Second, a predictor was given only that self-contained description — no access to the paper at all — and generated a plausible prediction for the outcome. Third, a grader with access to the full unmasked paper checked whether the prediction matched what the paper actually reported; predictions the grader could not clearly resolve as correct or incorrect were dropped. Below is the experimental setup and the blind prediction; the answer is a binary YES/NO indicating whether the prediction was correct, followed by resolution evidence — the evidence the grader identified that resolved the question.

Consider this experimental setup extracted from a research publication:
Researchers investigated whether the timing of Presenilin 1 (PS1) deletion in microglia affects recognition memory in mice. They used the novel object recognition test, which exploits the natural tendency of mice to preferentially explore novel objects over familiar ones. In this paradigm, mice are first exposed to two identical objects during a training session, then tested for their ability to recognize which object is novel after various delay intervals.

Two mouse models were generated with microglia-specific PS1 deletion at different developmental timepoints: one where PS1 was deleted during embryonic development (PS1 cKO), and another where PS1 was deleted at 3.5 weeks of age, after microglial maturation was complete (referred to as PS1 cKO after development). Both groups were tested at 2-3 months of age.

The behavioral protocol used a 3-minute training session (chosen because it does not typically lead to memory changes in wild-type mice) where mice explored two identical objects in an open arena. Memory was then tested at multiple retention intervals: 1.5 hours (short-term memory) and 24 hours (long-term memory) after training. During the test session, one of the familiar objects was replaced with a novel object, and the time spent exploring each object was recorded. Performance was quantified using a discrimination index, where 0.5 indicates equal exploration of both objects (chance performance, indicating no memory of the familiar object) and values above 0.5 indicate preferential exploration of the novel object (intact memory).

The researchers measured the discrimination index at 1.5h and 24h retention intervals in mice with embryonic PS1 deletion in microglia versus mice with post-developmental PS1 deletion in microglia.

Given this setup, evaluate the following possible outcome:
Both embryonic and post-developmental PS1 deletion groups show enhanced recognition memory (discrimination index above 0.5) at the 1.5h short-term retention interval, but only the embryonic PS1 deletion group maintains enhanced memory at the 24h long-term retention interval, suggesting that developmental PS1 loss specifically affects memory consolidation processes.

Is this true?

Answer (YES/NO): NO